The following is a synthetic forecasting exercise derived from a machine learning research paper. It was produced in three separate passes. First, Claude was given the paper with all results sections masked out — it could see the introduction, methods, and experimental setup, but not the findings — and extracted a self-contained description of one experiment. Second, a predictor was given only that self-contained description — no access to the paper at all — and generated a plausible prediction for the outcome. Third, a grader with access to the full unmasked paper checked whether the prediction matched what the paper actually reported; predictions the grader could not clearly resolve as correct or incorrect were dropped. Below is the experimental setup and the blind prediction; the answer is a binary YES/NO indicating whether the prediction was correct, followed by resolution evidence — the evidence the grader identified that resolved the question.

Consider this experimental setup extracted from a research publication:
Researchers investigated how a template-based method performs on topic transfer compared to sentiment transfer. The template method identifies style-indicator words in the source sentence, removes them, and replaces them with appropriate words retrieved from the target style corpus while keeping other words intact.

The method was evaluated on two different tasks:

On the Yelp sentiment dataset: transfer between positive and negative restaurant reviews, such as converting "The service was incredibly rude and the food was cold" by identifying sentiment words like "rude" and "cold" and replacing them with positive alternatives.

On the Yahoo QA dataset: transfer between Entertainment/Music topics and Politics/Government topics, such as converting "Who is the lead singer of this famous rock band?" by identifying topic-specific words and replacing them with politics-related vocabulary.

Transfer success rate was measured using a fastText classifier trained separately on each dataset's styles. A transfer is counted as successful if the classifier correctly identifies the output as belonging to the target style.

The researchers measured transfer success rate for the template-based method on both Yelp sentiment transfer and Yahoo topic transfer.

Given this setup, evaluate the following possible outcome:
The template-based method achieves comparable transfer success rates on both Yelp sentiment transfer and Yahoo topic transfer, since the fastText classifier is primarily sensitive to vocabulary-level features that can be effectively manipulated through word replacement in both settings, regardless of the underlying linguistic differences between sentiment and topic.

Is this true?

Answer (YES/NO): NO